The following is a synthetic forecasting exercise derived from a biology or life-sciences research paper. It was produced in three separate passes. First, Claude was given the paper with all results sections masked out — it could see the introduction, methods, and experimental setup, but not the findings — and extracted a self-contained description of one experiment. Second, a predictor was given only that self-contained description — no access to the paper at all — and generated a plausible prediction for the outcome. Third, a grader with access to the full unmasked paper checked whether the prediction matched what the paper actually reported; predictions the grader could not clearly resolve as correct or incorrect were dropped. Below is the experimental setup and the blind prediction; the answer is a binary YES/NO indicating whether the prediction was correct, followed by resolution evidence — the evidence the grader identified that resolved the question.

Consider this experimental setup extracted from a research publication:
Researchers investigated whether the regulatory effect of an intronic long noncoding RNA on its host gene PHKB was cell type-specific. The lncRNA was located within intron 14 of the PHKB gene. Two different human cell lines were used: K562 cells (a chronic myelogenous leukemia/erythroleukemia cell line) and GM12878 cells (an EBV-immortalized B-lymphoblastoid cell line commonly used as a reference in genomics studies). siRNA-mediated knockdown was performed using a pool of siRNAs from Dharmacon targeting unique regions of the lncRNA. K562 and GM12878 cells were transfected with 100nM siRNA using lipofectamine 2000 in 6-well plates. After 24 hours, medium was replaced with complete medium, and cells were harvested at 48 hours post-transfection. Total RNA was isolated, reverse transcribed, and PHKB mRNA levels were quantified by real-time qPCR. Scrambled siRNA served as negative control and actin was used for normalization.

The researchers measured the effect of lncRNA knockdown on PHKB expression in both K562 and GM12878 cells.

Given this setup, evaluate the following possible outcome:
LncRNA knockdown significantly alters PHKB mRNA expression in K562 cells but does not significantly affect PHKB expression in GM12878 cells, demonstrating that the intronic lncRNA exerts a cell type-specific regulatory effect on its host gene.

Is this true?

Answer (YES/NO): YES